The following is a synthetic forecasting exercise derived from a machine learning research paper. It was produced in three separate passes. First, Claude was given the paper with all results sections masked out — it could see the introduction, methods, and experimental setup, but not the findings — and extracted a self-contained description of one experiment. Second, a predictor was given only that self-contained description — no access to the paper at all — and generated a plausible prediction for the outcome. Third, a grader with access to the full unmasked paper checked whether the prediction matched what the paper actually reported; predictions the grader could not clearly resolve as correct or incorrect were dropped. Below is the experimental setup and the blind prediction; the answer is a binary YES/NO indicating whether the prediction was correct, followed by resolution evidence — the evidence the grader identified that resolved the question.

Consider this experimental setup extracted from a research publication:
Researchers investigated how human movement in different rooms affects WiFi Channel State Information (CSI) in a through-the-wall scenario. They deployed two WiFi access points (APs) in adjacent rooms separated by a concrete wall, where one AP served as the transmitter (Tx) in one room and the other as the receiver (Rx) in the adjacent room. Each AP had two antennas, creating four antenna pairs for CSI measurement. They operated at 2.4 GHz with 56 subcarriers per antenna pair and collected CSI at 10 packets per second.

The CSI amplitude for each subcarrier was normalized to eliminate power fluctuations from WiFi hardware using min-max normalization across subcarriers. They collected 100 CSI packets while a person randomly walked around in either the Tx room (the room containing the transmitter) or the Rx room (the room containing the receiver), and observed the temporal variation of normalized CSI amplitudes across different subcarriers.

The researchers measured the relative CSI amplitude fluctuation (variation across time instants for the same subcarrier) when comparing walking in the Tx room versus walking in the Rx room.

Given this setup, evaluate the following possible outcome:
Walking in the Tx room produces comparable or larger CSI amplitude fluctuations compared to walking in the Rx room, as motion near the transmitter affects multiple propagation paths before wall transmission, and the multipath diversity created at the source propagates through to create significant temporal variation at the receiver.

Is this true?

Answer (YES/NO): NO